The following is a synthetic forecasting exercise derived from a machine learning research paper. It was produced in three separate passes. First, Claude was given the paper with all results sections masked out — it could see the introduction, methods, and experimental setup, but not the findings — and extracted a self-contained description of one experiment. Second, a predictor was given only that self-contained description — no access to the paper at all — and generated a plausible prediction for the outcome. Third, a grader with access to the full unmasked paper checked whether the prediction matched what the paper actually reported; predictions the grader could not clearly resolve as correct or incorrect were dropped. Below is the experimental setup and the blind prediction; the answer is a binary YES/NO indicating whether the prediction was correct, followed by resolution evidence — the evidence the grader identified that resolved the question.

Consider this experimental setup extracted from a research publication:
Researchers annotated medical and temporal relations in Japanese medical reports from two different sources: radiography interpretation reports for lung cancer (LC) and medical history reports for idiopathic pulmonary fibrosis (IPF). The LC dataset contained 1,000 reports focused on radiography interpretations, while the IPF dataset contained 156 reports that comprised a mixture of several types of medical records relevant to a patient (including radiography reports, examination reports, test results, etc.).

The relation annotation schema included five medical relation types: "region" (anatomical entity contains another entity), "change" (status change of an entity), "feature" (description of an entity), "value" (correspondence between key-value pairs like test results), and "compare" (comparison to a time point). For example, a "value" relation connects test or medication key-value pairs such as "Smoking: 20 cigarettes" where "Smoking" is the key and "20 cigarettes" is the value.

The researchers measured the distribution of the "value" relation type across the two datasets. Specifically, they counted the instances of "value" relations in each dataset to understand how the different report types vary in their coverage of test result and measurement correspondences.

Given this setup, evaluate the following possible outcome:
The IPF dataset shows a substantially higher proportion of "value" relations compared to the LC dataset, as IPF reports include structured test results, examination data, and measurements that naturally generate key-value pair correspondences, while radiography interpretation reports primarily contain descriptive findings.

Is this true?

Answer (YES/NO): YES